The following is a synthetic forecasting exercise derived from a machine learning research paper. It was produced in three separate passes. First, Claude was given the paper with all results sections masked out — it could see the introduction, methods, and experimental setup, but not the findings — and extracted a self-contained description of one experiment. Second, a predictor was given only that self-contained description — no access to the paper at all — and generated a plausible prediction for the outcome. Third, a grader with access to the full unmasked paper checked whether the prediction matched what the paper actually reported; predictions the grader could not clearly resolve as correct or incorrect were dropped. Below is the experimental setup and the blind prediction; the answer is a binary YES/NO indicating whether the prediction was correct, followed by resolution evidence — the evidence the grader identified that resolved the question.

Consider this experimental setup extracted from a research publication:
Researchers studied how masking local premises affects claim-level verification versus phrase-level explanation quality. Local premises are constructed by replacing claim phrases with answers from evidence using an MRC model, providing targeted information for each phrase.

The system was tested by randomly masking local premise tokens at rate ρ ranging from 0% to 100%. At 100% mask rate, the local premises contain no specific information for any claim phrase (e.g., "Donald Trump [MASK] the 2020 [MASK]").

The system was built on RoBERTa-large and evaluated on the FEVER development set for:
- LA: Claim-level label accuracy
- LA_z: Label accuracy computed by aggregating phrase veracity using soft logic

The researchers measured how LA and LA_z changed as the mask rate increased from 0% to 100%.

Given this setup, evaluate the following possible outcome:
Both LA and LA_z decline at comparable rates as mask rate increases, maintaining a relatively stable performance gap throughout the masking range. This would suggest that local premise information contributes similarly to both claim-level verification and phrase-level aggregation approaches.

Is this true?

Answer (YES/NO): NO